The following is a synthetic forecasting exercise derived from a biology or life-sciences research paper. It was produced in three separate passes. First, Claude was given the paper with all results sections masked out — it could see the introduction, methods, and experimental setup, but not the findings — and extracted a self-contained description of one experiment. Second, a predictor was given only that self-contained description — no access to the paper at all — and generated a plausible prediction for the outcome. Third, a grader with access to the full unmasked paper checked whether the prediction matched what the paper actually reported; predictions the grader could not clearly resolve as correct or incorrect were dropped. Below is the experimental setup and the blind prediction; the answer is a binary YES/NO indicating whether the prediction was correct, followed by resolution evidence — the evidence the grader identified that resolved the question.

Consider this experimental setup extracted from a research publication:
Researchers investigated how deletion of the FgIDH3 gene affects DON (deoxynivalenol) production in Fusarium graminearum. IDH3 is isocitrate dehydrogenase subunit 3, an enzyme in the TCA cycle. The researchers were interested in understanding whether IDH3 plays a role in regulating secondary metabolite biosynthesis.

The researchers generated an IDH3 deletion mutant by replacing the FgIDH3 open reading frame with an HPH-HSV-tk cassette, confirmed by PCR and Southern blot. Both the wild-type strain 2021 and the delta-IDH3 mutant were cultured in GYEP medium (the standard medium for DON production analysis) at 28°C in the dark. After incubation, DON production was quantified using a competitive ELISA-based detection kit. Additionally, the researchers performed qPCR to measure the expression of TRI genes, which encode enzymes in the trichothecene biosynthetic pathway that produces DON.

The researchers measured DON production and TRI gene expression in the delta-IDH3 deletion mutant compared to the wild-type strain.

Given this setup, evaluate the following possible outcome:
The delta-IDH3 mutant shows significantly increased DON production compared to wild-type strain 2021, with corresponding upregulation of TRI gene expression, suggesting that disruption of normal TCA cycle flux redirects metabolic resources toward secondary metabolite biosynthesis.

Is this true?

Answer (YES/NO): YES